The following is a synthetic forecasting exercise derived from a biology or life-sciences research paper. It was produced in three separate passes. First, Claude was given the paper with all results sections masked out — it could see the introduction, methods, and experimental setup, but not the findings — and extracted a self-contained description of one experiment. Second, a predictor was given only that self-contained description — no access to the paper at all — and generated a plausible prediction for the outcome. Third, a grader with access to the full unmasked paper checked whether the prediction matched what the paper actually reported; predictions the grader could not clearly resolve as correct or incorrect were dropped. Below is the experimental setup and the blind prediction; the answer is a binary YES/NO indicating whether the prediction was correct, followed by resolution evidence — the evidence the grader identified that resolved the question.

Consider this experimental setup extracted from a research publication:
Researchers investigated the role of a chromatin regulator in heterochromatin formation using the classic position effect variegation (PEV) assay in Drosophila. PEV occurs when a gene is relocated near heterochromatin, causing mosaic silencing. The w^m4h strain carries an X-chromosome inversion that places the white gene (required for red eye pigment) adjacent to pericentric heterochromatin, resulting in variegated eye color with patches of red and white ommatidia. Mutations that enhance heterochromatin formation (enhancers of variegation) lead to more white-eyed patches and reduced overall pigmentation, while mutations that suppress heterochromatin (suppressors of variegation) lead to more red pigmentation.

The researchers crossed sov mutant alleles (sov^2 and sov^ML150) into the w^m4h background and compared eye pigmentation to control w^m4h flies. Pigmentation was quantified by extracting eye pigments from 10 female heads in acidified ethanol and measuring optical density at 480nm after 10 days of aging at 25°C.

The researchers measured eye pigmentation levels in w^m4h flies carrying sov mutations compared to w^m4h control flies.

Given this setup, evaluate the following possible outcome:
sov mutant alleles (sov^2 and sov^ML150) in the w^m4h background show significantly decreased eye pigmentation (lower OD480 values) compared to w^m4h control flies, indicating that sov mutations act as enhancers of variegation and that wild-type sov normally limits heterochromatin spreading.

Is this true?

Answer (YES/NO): NO